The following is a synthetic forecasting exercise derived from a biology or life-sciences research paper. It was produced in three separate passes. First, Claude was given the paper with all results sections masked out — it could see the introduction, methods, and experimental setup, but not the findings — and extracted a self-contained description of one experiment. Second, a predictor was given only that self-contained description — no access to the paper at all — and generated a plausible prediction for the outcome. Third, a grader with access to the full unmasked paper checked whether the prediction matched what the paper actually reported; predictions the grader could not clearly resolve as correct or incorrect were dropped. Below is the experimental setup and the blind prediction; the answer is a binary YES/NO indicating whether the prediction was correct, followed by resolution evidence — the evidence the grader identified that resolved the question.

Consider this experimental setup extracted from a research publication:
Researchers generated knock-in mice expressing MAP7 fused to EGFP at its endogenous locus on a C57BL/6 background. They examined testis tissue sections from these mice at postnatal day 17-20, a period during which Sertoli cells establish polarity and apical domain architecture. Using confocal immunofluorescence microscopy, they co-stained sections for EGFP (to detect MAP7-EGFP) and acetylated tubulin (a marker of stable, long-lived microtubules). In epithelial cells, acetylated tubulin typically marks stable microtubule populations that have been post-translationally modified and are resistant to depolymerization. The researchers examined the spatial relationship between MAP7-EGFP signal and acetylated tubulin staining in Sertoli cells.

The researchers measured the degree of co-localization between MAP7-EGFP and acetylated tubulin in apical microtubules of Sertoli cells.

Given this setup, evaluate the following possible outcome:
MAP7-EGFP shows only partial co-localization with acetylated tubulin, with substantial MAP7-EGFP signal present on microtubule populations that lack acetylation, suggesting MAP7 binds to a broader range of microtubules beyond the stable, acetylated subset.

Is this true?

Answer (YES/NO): NO